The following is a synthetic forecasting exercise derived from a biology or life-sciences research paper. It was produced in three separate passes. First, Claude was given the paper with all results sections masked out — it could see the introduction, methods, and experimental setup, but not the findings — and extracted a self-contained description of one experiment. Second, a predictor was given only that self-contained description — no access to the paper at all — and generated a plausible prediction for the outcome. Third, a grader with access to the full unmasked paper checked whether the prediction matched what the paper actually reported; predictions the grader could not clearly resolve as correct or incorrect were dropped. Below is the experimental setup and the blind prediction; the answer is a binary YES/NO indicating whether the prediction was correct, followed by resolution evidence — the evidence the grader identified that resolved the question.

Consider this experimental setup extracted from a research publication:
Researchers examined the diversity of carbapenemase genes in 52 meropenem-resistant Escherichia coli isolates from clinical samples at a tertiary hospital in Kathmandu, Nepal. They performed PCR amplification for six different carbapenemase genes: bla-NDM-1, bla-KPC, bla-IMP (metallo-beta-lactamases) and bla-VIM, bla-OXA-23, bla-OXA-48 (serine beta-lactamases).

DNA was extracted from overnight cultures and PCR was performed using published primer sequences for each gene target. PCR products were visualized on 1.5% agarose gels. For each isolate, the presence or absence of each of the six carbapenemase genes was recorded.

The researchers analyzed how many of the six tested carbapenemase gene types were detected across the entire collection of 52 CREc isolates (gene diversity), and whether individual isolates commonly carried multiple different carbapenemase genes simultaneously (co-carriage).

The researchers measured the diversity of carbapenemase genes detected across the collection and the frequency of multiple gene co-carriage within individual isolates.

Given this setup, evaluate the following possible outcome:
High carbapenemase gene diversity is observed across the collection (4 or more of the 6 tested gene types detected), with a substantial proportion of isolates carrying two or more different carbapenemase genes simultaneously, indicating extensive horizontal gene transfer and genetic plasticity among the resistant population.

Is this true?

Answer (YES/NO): YES